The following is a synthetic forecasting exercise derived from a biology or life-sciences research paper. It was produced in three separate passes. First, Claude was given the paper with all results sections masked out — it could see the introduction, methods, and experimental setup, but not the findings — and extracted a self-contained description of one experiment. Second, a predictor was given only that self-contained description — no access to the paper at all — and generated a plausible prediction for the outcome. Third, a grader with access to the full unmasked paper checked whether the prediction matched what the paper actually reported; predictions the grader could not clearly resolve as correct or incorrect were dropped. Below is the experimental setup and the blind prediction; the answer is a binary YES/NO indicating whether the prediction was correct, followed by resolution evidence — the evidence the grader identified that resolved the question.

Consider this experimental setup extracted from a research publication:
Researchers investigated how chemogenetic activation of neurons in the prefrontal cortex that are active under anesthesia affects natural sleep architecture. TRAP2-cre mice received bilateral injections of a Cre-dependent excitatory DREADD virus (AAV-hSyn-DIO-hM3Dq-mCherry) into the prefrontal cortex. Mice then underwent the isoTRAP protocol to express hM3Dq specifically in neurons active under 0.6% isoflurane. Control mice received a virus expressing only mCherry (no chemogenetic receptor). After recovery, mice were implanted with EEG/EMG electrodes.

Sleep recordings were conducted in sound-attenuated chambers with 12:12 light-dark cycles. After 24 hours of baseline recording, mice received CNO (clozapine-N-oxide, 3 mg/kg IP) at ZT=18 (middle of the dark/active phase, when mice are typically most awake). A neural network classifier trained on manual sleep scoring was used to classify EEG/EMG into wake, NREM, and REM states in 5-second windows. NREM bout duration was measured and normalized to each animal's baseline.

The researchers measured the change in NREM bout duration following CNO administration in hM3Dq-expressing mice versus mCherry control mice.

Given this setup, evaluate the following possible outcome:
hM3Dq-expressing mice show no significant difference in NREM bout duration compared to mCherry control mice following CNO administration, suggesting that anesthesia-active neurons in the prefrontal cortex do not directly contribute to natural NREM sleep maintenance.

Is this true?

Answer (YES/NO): NO